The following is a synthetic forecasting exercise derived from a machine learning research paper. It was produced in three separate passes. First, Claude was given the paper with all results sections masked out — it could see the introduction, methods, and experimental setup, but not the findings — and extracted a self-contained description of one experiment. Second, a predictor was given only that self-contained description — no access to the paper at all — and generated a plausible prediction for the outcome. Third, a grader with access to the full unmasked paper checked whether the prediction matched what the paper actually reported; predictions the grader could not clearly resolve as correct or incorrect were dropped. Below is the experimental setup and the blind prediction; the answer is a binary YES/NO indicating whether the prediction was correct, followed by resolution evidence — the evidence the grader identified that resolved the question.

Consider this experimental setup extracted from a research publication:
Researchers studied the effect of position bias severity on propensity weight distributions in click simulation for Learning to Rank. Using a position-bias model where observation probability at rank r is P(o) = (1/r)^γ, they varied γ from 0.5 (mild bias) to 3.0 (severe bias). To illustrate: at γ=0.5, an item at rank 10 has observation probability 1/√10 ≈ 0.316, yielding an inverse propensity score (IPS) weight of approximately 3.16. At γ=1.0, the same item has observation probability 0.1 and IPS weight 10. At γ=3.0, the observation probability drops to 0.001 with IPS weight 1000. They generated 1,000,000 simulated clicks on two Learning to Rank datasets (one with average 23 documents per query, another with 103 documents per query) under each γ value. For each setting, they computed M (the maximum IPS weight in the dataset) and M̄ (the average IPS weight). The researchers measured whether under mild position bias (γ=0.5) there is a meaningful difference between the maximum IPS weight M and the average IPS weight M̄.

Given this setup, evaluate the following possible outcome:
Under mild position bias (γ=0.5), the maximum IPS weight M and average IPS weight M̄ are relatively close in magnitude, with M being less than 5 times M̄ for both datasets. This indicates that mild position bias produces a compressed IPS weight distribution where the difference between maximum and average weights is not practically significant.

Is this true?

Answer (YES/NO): NO